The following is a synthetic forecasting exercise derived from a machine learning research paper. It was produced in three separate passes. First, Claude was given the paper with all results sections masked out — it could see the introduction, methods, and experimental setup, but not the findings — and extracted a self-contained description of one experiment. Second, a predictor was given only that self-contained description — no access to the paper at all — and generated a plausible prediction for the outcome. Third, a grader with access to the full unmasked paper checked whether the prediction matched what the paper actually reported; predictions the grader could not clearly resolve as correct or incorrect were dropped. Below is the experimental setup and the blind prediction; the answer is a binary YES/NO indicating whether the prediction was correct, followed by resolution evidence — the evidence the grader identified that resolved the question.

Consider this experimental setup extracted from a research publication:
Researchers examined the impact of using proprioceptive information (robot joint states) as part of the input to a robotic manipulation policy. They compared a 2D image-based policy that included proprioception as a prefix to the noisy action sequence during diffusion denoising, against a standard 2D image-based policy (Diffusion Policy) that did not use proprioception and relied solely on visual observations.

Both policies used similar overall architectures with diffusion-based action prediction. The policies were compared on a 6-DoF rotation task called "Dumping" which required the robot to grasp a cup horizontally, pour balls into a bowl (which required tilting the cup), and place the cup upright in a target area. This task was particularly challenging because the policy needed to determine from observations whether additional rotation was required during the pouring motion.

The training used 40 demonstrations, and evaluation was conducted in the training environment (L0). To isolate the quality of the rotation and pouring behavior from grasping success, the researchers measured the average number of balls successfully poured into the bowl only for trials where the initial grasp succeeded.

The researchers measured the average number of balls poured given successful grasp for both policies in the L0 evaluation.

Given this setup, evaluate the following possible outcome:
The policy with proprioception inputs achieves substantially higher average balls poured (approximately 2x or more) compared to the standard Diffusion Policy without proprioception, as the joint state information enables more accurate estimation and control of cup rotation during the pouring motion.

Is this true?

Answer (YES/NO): NO